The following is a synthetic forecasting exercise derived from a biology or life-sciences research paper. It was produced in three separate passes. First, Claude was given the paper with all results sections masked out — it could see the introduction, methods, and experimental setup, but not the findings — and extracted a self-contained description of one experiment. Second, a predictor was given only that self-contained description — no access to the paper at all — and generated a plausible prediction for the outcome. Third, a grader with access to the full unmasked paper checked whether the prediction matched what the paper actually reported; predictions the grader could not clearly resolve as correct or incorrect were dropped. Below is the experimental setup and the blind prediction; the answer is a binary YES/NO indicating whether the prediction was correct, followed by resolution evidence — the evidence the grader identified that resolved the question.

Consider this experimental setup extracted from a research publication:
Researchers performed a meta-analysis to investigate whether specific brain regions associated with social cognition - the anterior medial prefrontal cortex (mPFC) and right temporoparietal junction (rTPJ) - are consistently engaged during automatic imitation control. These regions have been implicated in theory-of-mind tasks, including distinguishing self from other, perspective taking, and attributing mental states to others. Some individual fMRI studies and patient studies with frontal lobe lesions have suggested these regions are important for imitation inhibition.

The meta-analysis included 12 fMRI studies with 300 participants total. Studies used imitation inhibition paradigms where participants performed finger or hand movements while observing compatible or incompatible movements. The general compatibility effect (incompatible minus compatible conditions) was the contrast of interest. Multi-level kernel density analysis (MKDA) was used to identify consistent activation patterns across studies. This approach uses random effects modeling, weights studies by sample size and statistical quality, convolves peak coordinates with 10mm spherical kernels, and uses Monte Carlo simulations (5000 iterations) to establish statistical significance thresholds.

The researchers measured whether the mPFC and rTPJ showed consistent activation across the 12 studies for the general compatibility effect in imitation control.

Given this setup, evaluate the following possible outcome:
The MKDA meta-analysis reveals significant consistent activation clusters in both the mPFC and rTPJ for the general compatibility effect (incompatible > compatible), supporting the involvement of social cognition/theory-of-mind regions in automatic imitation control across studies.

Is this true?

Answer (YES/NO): NO